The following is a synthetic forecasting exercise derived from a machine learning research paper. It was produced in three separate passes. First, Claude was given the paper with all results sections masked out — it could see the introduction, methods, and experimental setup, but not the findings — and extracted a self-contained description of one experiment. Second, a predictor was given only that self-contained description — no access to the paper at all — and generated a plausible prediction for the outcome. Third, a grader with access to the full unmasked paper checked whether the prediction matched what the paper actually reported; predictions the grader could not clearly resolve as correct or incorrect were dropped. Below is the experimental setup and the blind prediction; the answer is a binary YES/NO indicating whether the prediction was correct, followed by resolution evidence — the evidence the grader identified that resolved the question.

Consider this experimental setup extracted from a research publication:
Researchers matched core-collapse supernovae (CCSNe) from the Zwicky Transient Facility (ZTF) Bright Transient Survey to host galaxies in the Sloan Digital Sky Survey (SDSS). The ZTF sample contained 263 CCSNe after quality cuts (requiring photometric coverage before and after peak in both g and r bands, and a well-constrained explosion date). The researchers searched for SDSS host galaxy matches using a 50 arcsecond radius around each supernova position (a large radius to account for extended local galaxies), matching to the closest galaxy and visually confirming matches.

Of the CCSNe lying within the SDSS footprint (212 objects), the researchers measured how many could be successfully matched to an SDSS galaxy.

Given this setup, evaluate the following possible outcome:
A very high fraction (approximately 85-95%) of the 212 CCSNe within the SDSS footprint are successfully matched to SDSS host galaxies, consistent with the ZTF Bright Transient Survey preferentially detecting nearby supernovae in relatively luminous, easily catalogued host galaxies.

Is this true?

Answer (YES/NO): YES